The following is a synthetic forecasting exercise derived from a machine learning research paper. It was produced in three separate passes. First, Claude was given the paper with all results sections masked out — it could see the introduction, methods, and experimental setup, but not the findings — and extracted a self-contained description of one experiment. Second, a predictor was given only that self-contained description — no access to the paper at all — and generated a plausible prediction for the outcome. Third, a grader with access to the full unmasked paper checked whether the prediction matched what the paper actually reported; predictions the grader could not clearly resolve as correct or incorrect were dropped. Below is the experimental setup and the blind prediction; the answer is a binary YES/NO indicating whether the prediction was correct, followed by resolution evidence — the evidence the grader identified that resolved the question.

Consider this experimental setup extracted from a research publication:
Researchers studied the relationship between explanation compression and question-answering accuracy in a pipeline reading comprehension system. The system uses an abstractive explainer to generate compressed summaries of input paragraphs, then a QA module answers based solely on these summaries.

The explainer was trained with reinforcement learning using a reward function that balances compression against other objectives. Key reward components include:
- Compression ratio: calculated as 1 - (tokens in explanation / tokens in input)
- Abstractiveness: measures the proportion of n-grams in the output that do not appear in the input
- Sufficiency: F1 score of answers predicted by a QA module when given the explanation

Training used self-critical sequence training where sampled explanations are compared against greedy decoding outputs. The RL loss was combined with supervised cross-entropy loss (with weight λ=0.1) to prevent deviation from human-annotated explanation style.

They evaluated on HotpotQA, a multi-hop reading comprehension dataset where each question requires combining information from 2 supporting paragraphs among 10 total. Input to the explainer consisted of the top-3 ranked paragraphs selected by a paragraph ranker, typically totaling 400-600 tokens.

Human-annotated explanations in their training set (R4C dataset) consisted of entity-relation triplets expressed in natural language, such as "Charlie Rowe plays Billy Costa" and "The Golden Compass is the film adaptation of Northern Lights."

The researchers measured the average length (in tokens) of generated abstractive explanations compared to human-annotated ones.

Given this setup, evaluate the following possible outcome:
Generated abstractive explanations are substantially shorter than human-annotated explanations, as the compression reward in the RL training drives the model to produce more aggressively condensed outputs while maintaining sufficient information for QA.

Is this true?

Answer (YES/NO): NO